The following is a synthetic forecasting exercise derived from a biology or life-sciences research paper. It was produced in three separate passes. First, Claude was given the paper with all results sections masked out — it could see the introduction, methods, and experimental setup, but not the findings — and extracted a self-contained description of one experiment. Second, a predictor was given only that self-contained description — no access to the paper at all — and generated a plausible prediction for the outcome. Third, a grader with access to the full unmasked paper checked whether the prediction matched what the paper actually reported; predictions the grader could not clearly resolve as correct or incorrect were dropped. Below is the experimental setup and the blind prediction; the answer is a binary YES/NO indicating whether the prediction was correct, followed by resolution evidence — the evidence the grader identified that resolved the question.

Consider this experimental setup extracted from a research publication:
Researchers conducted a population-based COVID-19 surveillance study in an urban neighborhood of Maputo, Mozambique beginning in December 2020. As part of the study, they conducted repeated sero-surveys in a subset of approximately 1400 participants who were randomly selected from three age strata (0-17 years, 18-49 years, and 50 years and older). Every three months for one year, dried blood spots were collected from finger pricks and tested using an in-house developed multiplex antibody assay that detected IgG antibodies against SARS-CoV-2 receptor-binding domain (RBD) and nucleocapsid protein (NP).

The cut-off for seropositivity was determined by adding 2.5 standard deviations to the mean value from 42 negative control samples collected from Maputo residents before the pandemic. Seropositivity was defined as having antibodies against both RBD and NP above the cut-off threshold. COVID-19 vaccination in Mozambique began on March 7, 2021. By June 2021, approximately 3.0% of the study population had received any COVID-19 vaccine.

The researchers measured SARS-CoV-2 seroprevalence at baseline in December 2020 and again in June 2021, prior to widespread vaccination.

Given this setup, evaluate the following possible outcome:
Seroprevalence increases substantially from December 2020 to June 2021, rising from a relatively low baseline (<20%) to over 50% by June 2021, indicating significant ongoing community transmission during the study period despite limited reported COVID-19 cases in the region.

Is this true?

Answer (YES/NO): NO